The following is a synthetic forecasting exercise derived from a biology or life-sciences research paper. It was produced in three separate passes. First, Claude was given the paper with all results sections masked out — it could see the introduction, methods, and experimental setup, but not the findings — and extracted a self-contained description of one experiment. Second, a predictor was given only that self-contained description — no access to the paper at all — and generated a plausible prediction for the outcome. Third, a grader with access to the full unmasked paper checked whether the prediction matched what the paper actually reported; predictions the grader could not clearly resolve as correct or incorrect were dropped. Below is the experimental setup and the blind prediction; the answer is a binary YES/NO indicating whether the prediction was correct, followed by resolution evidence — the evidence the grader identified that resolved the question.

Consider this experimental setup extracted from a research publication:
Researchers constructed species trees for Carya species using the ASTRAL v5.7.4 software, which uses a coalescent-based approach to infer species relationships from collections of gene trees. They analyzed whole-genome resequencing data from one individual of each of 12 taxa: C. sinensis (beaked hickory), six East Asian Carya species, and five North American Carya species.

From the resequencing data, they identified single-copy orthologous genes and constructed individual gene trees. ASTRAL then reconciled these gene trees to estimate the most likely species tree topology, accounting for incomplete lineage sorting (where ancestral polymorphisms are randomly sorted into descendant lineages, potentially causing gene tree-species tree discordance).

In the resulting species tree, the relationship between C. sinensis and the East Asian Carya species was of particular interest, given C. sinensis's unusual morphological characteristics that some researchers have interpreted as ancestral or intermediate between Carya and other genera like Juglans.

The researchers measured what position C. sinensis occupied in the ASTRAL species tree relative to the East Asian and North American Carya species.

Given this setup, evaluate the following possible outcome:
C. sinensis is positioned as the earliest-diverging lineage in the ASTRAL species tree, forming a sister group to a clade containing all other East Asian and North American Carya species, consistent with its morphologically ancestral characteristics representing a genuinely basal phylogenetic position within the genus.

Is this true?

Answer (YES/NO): NO